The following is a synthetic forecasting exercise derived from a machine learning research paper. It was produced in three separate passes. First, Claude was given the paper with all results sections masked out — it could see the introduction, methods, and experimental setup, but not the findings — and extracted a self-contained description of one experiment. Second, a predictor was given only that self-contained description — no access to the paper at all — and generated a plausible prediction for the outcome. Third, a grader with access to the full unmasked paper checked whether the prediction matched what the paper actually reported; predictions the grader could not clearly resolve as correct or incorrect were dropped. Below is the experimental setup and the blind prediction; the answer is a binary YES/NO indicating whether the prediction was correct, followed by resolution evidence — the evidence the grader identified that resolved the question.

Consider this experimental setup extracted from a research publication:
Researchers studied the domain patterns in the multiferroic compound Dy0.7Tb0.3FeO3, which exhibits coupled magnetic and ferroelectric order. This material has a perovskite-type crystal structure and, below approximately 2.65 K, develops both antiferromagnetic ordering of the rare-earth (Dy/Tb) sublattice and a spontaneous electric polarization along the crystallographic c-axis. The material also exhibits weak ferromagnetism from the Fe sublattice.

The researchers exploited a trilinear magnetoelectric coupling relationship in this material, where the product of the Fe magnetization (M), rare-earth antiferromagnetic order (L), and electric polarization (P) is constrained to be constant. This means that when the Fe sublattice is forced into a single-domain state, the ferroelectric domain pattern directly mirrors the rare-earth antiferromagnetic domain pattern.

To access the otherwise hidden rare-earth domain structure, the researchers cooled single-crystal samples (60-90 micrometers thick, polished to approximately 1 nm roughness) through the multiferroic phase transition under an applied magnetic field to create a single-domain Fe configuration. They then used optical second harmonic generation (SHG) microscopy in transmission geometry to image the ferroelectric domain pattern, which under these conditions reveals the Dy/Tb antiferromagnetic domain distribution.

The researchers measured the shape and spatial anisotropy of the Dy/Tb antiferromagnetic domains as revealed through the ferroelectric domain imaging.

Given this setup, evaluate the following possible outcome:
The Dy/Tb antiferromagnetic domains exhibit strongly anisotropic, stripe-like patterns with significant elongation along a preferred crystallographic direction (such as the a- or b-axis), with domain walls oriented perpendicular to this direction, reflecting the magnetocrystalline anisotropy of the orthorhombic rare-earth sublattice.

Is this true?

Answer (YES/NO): NO